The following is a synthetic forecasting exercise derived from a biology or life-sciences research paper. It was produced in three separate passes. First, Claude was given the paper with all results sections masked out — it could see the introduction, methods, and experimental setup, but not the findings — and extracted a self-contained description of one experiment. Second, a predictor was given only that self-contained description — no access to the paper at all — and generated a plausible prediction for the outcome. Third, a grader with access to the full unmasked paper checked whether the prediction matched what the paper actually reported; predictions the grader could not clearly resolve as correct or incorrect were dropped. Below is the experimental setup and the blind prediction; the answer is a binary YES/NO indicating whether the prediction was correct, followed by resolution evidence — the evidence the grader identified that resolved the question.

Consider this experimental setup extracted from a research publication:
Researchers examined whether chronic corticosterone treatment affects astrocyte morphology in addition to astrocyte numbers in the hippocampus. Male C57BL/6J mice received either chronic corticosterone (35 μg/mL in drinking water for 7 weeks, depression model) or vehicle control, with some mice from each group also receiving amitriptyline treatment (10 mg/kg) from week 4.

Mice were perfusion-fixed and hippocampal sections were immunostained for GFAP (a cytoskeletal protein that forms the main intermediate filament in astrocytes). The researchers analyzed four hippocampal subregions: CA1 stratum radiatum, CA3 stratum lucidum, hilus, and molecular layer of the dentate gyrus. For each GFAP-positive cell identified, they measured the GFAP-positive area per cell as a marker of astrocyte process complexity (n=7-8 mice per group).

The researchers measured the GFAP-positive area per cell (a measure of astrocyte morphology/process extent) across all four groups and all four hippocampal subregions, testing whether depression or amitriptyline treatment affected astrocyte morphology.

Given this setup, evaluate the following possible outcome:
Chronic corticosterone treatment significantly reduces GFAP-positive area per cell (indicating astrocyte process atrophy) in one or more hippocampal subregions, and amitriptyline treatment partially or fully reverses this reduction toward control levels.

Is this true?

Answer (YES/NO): NO